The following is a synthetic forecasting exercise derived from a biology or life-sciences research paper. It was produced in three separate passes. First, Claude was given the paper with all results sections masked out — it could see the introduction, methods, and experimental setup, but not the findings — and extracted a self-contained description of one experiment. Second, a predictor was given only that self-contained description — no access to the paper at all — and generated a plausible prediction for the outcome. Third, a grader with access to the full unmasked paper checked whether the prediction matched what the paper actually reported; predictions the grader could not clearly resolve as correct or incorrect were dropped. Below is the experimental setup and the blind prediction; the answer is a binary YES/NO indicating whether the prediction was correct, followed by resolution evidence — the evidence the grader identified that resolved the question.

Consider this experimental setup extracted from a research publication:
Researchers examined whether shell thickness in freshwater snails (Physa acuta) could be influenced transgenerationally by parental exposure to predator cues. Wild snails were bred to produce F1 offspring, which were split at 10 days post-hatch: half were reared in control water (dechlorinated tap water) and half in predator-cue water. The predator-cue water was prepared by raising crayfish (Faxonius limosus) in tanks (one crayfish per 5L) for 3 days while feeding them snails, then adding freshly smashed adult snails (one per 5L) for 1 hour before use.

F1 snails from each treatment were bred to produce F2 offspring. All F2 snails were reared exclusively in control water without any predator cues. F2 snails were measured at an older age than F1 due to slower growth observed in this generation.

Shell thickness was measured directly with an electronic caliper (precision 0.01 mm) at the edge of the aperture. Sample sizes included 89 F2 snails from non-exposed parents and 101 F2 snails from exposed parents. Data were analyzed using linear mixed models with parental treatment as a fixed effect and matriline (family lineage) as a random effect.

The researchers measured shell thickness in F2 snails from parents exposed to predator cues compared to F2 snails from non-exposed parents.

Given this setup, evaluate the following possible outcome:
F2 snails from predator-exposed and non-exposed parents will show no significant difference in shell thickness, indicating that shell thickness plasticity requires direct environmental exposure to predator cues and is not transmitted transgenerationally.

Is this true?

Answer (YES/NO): NO